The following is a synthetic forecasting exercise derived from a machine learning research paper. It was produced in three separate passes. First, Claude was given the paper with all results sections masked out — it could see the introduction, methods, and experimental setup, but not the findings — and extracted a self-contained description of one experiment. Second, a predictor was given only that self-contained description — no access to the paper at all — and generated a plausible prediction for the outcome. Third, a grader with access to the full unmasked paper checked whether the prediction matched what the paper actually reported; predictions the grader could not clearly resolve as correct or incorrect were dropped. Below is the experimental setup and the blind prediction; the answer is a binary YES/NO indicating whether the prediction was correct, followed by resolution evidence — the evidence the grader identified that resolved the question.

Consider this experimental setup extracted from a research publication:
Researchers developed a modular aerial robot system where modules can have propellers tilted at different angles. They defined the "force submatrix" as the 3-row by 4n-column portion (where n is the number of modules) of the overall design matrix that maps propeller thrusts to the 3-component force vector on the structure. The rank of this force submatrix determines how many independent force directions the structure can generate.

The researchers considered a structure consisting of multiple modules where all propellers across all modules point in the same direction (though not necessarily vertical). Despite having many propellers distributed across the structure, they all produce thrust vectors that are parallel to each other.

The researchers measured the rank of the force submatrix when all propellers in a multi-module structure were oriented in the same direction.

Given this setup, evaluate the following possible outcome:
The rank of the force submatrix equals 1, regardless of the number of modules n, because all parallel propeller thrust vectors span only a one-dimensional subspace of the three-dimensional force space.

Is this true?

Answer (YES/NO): YES